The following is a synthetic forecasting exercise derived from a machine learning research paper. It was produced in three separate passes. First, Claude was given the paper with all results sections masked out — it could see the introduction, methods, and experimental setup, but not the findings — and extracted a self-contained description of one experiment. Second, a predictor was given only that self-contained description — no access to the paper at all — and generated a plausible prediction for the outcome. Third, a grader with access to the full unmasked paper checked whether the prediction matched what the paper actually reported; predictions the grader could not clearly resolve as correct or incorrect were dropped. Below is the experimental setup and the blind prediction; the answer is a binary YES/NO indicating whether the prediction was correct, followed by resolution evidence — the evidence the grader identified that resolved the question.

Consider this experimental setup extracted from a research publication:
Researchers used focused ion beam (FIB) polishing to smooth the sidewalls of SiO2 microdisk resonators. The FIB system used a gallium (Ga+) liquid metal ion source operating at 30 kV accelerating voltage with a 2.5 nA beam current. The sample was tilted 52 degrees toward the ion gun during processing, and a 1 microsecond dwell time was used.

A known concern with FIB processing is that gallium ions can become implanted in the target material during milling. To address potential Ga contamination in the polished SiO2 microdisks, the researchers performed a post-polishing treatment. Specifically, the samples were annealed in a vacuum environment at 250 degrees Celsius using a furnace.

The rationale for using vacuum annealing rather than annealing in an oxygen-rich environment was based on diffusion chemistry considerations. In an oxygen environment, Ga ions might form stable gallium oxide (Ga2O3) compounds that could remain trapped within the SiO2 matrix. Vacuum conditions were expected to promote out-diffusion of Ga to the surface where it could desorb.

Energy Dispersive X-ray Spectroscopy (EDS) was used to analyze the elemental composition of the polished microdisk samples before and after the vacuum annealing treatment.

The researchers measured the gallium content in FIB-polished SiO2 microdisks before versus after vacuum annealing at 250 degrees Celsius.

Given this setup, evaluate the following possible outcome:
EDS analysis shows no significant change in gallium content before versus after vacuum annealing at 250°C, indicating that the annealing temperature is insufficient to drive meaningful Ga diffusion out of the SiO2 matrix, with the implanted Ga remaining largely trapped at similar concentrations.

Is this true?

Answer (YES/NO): NO